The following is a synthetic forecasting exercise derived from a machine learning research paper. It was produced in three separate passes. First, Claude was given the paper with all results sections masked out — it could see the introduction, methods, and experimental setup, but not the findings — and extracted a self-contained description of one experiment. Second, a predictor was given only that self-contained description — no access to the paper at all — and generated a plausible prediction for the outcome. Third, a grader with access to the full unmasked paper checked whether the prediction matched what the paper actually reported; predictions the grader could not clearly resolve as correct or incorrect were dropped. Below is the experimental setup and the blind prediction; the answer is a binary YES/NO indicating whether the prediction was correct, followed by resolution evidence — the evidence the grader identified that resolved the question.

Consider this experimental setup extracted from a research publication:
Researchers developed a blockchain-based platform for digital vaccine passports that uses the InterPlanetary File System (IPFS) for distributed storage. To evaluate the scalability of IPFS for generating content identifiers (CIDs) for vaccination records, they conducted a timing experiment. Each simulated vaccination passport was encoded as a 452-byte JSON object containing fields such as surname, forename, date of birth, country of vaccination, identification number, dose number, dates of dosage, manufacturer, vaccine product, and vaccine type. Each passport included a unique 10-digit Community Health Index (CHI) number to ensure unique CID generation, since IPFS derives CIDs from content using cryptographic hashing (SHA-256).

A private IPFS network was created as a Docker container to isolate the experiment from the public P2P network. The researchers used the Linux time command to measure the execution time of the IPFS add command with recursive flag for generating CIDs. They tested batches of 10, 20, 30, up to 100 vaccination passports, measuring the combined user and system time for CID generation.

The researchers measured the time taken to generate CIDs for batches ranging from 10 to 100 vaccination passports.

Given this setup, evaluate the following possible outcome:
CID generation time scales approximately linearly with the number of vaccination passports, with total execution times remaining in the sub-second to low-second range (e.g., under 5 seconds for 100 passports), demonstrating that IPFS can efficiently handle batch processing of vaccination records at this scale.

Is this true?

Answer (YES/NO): NO